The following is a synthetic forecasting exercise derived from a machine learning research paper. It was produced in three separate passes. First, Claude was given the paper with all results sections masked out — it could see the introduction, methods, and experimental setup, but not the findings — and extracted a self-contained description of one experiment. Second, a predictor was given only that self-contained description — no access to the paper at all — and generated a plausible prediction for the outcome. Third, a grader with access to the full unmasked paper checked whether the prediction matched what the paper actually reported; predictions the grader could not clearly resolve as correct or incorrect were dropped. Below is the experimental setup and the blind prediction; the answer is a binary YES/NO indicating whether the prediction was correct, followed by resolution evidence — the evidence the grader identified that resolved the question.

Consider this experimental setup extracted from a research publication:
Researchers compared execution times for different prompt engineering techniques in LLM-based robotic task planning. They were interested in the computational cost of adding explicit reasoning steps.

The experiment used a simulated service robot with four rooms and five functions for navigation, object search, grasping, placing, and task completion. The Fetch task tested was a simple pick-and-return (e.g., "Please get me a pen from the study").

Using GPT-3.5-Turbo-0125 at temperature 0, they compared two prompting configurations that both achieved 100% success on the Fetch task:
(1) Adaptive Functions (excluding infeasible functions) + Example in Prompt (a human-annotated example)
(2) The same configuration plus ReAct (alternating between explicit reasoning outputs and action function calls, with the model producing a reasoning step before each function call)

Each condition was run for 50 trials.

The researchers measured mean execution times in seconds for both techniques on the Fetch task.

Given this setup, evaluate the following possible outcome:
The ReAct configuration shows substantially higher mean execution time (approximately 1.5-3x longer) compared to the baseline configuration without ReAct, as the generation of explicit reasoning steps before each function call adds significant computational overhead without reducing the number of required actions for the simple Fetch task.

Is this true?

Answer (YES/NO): YES